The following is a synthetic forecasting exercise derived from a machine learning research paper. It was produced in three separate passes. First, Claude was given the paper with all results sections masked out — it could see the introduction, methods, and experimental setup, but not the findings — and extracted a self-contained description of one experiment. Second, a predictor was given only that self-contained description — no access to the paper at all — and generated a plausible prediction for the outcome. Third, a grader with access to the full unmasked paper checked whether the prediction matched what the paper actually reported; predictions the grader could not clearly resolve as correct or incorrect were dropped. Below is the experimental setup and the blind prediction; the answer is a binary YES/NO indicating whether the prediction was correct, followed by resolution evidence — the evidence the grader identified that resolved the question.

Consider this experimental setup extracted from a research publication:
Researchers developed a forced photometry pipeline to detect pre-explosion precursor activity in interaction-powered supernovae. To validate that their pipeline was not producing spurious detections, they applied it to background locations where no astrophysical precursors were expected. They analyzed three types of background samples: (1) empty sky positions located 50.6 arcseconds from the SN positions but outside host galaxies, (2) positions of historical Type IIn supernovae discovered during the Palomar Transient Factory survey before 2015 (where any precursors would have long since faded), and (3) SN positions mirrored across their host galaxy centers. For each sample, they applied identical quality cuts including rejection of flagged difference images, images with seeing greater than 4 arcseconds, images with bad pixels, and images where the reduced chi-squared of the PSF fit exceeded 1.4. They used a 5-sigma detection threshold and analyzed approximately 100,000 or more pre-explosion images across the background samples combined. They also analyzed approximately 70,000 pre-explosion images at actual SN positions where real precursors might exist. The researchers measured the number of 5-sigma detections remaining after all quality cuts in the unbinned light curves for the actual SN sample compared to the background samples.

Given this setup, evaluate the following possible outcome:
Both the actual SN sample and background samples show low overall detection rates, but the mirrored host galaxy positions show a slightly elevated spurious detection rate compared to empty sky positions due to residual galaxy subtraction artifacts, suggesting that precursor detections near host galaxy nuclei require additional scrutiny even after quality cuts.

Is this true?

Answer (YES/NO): NO